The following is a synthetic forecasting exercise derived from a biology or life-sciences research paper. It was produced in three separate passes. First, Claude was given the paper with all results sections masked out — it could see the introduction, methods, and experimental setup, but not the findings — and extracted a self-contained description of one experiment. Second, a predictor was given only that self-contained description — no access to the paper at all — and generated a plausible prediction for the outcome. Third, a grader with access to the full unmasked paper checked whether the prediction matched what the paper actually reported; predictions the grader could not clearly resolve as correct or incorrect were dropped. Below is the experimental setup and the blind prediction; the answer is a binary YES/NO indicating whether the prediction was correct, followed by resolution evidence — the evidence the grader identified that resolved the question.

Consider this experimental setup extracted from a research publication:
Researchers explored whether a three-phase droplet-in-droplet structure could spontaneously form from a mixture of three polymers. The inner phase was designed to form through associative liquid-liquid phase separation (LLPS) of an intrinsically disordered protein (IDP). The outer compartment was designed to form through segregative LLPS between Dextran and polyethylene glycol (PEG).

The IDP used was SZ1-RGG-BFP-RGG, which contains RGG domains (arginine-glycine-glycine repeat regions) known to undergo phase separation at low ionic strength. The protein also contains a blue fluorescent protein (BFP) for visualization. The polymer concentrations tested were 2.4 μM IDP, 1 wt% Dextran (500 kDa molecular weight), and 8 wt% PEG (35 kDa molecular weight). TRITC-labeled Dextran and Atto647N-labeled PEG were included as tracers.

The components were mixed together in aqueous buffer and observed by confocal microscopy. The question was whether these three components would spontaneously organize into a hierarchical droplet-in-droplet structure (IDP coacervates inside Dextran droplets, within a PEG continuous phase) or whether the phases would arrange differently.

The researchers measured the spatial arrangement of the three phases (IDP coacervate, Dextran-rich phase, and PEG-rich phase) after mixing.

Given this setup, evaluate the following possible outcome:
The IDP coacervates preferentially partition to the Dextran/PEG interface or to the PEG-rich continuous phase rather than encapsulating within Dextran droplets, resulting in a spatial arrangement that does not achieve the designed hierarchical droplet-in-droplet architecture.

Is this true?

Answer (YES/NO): NO